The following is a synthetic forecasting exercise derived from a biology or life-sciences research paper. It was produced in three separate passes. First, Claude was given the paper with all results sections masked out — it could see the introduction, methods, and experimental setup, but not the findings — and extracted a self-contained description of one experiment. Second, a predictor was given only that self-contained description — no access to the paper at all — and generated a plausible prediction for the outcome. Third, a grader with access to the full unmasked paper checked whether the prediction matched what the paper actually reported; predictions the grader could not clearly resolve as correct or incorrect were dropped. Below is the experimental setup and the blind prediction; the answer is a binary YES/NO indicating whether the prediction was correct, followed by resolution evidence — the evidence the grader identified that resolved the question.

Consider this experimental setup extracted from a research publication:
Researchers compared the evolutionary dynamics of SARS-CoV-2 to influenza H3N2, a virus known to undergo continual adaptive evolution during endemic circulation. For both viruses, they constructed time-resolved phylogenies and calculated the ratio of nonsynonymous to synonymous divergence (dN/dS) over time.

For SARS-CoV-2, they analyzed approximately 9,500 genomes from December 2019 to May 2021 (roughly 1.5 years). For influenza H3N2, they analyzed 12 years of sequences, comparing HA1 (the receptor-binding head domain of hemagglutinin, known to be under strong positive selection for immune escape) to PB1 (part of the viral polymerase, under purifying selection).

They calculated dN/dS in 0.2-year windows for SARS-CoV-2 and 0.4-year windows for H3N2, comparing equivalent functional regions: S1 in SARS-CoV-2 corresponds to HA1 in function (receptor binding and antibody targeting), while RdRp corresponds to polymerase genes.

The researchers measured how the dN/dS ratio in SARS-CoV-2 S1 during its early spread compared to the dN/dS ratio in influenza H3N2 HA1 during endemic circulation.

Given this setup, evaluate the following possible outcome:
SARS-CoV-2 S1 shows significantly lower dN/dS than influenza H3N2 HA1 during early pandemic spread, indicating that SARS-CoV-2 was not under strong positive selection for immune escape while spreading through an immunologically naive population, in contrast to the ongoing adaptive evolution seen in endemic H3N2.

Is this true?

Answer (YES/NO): NO